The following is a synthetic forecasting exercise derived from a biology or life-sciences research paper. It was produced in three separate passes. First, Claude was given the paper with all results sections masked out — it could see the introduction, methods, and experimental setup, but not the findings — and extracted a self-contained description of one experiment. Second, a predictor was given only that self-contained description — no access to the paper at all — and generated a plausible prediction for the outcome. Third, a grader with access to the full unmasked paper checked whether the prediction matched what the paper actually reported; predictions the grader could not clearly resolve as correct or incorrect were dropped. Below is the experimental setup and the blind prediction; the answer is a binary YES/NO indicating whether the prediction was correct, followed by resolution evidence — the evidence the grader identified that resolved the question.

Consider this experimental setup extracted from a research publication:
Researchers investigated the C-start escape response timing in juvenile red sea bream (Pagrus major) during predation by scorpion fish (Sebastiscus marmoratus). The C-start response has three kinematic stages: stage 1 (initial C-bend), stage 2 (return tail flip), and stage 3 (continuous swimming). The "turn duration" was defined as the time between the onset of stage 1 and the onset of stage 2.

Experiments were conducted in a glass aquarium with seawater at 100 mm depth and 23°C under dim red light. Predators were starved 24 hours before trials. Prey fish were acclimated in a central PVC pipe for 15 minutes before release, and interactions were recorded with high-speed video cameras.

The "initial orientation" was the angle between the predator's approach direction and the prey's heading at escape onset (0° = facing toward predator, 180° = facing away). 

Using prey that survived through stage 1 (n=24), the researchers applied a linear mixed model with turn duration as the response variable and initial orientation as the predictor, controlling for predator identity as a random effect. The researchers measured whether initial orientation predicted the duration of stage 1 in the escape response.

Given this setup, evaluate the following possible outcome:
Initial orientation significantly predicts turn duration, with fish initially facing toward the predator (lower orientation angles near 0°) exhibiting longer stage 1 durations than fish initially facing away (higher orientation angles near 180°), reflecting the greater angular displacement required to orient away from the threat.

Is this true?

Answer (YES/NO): YES